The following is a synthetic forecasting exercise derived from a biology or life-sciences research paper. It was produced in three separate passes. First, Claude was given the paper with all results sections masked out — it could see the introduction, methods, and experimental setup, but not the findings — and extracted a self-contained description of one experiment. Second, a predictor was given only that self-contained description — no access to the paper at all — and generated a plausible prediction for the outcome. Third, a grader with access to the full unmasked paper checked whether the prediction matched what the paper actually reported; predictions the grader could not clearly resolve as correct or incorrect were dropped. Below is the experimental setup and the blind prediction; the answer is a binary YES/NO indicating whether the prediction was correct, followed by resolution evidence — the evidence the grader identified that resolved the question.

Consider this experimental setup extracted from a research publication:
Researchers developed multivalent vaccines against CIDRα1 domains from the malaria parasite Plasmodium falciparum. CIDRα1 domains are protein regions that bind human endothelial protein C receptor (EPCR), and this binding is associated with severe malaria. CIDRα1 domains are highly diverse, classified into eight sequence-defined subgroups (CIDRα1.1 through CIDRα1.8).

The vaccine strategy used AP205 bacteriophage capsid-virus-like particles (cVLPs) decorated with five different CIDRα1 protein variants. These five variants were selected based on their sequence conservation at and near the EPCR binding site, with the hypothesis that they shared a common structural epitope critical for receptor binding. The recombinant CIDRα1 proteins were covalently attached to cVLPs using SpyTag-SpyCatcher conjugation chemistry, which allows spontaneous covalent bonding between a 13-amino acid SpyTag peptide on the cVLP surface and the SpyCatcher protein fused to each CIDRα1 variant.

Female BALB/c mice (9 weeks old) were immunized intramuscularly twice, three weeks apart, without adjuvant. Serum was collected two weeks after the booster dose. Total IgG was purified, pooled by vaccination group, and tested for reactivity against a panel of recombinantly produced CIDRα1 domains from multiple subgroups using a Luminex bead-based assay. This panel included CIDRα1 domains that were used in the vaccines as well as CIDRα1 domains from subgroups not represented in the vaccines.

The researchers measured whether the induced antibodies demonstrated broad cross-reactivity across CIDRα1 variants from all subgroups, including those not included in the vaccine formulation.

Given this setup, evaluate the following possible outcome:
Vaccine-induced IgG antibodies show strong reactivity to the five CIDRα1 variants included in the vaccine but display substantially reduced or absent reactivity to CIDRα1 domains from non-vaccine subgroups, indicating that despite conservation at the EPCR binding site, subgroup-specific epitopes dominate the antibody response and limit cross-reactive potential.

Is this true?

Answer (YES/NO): YES